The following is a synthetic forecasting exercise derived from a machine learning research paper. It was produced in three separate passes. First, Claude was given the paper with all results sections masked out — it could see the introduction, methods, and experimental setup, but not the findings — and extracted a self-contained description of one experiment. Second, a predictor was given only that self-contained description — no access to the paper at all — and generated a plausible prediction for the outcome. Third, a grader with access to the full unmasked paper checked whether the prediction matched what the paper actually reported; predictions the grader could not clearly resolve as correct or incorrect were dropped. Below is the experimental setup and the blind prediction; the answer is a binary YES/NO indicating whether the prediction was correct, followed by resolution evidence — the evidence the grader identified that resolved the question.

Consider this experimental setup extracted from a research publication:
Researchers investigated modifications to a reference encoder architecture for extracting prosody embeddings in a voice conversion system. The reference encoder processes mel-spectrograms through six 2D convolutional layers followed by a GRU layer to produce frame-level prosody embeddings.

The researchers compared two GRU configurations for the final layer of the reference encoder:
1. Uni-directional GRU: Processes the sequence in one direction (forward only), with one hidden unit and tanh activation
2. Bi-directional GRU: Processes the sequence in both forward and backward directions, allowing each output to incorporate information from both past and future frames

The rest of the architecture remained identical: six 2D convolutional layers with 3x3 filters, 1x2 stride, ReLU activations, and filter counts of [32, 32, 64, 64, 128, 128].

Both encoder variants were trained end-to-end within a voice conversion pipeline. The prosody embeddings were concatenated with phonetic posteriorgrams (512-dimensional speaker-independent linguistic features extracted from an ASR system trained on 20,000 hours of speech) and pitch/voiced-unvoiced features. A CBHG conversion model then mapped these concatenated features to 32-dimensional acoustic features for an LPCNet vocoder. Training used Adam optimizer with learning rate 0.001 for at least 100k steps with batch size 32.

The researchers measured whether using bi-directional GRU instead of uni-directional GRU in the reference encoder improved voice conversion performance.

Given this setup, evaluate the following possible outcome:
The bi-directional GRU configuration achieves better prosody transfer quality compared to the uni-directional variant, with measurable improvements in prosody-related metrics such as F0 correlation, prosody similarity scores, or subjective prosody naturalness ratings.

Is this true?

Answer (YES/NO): NO